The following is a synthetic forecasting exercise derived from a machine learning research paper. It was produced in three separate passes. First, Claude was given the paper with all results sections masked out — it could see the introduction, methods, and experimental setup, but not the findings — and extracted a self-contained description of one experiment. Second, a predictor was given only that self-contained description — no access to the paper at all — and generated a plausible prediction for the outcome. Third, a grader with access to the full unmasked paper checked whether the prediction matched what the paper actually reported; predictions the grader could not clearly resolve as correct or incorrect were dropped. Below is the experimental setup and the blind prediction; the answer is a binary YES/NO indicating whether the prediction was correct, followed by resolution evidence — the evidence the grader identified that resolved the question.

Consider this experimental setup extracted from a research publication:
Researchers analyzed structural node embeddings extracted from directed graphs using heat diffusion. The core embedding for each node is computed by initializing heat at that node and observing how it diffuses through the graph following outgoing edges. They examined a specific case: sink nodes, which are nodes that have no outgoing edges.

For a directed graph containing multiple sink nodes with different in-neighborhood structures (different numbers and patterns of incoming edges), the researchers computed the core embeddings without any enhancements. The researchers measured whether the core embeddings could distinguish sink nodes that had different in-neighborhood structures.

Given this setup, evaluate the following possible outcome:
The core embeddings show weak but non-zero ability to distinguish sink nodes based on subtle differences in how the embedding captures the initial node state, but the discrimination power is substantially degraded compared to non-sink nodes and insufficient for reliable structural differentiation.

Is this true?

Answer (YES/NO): NO